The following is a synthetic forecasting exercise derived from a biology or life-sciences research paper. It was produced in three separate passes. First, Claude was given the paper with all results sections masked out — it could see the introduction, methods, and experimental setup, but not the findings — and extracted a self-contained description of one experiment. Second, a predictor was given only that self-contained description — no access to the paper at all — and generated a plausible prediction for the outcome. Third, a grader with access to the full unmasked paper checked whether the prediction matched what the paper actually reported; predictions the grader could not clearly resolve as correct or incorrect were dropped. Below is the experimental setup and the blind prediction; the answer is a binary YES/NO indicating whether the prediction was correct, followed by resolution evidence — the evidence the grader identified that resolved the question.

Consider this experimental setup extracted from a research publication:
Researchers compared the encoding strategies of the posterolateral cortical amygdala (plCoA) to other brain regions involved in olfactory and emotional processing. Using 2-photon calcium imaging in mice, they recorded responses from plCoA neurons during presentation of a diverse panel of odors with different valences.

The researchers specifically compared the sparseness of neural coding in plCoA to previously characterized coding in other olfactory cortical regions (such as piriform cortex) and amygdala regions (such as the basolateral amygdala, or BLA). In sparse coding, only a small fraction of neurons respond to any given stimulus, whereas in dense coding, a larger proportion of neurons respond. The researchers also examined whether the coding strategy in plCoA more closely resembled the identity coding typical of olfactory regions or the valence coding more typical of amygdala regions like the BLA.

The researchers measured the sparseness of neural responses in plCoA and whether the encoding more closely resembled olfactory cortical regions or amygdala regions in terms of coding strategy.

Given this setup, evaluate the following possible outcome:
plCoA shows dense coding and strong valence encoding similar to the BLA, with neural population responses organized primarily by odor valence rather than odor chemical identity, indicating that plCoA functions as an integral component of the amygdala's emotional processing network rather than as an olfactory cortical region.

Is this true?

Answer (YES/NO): NO